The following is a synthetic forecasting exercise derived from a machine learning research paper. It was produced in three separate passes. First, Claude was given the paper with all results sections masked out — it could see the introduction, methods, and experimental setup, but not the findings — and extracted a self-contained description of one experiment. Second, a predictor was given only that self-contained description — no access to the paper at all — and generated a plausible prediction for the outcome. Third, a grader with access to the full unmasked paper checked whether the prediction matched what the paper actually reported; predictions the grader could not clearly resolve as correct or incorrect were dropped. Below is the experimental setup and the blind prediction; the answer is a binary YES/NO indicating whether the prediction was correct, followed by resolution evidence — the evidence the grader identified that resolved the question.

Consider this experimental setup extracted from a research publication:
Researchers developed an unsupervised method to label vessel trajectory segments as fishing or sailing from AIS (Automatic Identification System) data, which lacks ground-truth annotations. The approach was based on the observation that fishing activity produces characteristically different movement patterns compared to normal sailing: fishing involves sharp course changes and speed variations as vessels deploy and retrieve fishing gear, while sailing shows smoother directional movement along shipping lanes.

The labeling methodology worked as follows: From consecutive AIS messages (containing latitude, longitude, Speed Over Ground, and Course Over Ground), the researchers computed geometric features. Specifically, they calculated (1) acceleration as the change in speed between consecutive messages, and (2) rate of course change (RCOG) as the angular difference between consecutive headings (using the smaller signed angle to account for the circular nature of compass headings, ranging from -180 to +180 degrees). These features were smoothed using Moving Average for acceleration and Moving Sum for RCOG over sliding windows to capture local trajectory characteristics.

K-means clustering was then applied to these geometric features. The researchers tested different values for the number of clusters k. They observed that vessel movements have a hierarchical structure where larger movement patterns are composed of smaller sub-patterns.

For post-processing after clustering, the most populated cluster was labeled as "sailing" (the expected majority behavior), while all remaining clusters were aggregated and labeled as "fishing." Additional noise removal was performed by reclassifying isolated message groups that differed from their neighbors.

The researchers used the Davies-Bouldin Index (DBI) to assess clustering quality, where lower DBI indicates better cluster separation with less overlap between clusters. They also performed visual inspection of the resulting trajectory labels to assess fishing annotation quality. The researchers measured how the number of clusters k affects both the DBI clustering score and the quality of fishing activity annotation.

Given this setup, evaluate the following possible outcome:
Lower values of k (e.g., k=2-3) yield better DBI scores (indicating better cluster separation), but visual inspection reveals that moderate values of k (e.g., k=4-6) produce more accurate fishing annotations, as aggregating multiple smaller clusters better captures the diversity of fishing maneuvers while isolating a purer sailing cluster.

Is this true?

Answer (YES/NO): NO